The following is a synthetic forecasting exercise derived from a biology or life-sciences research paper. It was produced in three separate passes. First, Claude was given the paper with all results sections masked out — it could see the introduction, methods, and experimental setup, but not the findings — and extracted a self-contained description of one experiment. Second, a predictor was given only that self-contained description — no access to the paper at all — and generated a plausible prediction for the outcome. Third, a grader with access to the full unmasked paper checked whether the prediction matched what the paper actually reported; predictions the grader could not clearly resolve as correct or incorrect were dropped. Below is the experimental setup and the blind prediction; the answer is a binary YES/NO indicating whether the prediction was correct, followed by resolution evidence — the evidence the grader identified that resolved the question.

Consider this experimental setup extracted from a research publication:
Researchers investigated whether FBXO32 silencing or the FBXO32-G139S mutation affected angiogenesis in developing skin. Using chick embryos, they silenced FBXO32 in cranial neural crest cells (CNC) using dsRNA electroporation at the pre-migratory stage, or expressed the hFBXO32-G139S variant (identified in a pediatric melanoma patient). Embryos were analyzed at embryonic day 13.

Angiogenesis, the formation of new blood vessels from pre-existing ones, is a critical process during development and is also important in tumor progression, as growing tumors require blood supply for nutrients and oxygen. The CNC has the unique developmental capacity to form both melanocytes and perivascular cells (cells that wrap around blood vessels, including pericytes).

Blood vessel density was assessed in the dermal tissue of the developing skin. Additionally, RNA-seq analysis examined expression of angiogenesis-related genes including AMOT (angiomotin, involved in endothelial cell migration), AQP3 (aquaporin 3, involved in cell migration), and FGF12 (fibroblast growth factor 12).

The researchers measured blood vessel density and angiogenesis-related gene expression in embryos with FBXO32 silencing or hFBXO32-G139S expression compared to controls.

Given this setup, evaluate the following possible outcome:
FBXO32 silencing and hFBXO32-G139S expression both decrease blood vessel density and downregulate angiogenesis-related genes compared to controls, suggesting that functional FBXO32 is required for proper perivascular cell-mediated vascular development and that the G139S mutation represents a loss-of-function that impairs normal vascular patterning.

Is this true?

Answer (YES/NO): NO